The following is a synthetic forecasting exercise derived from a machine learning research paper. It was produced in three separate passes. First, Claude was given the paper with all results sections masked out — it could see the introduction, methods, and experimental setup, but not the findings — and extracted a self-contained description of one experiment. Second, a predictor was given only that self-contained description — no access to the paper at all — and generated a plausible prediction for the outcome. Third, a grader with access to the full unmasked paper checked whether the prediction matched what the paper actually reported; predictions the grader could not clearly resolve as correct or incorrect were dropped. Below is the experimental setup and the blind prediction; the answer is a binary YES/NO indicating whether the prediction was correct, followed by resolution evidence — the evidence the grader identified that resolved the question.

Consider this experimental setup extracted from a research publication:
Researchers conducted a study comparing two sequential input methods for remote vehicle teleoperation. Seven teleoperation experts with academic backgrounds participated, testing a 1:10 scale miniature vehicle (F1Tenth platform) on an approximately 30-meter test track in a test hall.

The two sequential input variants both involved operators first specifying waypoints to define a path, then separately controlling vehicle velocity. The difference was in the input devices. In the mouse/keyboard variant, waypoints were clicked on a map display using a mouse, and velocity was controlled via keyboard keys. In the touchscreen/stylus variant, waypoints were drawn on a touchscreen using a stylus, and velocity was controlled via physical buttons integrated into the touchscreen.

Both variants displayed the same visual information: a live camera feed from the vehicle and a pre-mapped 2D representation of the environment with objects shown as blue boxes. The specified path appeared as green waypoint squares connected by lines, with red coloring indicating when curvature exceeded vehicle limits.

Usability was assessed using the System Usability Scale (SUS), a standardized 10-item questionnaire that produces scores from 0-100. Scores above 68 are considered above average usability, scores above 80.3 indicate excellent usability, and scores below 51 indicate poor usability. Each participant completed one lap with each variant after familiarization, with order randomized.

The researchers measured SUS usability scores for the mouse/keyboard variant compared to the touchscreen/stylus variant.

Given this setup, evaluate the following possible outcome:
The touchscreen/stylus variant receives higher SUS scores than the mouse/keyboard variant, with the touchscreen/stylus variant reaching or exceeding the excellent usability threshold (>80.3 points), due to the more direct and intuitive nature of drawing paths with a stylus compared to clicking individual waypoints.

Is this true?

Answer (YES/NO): NO